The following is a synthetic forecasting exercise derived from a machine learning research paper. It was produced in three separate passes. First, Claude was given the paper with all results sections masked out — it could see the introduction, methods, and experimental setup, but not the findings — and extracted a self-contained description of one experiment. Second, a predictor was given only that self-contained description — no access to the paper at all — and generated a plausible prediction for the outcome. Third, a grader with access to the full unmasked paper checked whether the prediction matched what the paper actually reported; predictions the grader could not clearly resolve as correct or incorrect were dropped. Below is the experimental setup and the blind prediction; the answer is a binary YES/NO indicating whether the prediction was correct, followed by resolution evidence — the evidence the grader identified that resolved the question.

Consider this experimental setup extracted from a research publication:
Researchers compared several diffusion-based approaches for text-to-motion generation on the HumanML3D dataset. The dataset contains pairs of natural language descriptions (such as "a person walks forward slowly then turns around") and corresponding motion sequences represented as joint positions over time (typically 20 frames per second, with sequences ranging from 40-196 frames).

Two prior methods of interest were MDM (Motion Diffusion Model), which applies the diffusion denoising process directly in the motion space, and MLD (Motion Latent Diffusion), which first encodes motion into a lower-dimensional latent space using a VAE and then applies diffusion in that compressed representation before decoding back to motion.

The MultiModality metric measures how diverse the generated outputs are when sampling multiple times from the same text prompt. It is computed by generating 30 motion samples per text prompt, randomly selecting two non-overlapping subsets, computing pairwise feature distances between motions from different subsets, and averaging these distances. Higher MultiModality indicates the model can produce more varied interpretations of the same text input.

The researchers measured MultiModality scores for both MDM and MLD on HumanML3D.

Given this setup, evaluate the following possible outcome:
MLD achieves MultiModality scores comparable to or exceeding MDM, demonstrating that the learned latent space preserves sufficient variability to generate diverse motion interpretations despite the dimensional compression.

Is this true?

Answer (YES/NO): NO